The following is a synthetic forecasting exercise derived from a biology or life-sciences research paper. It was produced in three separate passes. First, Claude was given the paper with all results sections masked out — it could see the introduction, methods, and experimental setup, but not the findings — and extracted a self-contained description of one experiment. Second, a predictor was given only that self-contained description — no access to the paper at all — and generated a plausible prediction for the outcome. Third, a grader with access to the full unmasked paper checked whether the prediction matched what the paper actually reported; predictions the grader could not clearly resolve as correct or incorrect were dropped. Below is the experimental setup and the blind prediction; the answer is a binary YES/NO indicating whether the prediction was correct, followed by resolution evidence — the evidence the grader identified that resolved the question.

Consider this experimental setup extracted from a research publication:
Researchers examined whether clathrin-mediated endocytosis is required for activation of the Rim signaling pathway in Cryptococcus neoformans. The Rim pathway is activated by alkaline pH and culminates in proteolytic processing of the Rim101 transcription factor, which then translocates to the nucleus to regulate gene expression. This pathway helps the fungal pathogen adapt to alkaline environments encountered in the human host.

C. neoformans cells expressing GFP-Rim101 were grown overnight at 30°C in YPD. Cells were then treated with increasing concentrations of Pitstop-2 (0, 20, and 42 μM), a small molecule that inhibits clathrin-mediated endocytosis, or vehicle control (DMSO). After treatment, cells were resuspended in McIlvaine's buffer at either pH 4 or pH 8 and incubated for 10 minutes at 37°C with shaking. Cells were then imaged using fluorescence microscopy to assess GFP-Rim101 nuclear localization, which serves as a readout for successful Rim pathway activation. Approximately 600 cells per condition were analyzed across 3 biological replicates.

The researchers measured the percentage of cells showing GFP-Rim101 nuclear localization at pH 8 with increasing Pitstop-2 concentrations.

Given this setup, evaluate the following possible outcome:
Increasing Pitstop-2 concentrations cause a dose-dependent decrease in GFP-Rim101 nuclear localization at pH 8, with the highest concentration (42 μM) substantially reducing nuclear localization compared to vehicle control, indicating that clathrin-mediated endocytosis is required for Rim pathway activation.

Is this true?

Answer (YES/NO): YES